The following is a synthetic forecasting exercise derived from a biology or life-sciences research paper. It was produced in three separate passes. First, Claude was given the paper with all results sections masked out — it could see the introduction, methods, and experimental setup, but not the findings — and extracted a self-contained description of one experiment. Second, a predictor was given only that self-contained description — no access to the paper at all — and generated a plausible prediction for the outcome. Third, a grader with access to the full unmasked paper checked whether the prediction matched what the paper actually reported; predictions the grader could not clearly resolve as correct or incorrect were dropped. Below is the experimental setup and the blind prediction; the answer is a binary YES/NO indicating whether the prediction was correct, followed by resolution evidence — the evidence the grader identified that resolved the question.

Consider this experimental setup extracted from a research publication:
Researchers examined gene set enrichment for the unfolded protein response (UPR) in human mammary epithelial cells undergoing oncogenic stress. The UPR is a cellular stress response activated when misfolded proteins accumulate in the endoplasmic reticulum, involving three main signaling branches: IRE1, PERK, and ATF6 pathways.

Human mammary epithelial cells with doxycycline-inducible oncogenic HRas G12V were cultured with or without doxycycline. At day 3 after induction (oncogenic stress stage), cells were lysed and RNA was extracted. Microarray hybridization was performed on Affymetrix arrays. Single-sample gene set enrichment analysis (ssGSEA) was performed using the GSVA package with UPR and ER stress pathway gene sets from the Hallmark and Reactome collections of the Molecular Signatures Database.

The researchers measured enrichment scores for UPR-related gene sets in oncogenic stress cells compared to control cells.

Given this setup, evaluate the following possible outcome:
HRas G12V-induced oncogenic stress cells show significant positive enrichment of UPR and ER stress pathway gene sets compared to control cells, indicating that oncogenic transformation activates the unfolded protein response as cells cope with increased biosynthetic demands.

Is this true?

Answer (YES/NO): YES